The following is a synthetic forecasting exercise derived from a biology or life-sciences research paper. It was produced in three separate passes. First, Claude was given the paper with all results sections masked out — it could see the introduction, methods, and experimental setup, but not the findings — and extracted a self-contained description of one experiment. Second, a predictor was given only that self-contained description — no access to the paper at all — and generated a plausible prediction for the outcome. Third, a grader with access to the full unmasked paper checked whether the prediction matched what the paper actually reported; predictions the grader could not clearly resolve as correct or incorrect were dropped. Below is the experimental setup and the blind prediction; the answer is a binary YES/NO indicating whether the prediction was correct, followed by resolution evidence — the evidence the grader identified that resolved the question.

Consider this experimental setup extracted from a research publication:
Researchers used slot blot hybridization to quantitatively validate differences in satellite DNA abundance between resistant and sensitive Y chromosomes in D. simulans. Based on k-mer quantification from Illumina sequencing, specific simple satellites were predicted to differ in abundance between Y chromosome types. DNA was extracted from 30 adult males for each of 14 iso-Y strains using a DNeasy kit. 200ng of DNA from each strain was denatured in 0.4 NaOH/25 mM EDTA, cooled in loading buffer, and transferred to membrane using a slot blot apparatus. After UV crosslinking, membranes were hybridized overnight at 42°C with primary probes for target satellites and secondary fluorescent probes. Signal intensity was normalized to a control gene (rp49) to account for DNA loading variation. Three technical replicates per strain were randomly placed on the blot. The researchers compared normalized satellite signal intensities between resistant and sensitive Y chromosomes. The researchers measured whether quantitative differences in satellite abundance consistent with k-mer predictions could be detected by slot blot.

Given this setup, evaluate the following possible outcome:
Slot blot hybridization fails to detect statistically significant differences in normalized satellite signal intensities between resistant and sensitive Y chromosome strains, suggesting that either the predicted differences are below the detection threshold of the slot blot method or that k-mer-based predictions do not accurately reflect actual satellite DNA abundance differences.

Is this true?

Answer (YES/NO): NO